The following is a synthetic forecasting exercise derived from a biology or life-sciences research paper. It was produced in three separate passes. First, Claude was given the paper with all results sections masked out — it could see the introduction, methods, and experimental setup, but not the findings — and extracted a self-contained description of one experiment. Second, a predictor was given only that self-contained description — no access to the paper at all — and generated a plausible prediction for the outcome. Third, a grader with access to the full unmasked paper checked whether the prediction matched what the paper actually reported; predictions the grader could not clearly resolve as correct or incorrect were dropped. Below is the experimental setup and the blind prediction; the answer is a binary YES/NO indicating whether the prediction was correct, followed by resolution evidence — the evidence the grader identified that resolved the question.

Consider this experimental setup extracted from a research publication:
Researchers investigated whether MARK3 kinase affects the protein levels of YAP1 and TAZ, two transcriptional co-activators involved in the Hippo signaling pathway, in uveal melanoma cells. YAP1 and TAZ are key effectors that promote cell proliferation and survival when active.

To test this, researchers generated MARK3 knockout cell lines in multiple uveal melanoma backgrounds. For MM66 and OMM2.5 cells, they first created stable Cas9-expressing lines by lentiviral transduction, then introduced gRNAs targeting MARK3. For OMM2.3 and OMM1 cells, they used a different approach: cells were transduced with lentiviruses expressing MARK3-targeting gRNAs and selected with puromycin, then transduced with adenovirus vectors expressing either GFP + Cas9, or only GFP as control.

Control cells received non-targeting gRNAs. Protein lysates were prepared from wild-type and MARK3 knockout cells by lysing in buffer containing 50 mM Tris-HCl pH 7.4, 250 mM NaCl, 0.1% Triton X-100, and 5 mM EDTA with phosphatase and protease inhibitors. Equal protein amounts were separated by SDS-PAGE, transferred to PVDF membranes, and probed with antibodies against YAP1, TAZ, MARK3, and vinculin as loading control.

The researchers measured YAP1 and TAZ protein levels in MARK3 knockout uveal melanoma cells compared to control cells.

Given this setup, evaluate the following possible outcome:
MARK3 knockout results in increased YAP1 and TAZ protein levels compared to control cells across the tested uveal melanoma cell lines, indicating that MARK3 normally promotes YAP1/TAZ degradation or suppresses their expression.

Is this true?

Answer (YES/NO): NO